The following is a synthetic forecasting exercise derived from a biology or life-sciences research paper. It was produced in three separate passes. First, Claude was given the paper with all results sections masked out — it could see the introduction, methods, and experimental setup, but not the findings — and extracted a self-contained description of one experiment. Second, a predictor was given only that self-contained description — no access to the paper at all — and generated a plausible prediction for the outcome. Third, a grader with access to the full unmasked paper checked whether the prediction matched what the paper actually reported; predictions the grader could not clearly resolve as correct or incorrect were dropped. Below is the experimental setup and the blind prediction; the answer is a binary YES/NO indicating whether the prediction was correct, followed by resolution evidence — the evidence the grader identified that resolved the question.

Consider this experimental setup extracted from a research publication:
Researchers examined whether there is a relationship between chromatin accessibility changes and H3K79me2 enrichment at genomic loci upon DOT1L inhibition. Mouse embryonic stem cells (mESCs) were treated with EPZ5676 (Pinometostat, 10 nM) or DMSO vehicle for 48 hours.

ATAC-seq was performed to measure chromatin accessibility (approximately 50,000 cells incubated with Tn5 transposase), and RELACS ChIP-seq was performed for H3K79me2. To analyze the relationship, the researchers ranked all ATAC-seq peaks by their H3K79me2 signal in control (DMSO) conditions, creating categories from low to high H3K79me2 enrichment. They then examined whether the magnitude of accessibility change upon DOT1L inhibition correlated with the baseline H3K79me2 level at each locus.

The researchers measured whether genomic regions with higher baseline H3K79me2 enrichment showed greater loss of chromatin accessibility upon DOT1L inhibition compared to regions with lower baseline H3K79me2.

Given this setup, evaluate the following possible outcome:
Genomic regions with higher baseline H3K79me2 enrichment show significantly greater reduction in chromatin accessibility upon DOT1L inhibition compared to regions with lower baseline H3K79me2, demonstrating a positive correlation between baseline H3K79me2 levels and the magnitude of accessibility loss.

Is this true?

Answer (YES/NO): NO